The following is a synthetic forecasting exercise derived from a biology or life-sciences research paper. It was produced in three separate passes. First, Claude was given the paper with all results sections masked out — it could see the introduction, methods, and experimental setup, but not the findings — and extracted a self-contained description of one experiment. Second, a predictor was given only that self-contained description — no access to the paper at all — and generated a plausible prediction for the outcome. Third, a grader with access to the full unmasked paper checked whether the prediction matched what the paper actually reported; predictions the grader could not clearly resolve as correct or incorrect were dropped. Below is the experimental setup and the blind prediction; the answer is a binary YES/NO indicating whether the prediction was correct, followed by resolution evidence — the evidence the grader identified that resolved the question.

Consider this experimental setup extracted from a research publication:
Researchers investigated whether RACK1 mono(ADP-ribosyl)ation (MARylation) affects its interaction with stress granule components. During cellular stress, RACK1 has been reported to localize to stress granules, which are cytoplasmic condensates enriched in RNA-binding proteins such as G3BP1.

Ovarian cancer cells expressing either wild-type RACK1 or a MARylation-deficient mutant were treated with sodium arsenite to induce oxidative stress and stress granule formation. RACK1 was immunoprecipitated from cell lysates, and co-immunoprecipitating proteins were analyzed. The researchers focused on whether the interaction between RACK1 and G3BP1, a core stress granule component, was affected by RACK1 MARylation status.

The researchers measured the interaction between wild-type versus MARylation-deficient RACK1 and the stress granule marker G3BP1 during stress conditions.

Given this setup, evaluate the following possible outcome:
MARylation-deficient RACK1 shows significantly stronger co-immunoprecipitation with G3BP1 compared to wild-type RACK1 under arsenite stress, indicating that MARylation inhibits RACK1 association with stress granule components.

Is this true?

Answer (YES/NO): NO